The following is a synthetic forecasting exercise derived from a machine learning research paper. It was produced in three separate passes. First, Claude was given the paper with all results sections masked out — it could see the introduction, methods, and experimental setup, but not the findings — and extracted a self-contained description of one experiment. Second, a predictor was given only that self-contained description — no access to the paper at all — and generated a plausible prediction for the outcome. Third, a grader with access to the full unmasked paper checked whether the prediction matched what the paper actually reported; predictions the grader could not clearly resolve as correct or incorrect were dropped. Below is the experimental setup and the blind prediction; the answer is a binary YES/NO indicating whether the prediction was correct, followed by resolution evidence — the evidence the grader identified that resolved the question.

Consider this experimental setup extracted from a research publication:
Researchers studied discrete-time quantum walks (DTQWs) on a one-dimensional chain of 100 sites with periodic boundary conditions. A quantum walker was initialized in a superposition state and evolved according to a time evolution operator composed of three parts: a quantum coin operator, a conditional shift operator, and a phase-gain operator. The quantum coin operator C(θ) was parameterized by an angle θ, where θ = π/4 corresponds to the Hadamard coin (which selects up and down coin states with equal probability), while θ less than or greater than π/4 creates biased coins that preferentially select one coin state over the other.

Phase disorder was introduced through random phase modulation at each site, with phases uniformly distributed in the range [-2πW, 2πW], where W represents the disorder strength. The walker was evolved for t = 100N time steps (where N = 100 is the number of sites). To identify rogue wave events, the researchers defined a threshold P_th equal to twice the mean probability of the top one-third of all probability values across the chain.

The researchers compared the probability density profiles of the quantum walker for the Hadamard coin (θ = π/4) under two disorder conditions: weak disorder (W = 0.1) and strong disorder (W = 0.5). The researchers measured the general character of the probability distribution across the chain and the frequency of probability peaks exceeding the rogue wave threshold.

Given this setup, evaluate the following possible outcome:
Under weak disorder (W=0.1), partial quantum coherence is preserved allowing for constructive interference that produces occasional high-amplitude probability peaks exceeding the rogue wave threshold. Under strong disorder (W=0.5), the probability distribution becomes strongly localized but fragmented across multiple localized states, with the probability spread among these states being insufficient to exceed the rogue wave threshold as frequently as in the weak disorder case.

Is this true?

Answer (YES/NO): YES